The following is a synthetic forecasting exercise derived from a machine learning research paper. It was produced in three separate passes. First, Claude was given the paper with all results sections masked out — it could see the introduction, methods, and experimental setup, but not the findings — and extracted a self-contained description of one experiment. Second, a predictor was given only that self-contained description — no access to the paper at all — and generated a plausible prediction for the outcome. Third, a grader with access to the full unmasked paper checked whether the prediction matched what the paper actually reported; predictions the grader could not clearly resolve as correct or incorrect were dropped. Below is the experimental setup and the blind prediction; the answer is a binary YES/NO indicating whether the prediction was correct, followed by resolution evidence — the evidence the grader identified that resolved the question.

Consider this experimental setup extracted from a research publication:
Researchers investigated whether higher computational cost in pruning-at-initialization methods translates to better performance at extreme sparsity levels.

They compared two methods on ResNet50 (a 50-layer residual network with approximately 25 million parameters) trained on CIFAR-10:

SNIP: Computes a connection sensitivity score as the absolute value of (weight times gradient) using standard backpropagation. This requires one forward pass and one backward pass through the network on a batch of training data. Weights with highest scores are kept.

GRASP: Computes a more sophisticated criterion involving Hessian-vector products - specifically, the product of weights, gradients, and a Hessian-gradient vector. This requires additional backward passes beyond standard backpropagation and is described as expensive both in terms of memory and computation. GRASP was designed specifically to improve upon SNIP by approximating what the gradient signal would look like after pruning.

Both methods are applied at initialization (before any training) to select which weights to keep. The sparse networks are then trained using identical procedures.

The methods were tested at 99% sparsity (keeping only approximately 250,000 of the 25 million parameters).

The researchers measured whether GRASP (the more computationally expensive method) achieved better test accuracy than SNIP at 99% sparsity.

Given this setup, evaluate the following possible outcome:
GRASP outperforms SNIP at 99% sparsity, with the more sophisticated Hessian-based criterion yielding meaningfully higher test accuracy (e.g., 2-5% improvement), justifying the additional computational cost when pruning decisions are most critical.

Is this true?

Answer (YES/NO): NO